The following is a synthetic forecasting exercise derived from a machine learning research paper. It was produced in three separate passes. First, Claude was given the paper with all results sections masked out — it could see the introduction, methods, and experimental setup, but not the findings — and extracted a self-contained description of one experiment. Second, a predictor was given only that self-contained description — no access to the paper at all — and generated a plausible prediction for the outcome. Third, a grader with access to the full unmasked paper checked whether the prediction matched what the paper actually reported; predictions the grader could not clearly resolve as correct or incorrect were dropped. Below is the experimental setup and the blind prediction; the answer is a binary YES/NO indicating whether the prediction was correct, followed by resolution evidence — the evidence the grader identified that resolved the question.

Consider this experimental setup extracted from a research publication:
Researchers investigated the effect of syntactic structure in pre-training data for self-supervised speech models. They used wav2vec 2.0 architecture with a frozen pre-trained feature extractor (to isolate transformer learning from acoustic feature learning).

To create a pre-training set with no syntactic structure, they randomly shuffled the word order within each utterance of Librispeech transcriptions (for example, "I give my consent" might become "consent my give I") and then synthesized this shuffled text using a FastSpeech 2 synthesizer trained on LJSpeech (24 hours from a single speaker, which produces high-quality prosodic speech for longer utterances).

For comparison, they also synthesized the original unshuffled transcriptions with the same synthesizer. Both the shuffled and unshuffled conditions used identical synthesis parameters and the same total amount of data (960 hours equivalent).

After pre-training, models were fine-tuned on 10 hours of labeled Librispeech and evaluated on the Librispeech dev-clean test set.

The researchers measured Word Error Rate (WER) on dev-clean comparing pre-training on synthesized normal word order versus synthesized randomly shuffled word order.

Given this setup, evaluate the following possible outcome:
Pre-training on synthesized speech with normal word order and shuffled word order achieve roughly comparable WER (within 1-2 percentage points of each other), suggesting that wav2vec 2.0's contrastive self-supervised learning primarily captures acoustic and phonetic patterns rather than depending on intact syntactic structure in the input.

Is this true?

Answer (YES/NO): YES